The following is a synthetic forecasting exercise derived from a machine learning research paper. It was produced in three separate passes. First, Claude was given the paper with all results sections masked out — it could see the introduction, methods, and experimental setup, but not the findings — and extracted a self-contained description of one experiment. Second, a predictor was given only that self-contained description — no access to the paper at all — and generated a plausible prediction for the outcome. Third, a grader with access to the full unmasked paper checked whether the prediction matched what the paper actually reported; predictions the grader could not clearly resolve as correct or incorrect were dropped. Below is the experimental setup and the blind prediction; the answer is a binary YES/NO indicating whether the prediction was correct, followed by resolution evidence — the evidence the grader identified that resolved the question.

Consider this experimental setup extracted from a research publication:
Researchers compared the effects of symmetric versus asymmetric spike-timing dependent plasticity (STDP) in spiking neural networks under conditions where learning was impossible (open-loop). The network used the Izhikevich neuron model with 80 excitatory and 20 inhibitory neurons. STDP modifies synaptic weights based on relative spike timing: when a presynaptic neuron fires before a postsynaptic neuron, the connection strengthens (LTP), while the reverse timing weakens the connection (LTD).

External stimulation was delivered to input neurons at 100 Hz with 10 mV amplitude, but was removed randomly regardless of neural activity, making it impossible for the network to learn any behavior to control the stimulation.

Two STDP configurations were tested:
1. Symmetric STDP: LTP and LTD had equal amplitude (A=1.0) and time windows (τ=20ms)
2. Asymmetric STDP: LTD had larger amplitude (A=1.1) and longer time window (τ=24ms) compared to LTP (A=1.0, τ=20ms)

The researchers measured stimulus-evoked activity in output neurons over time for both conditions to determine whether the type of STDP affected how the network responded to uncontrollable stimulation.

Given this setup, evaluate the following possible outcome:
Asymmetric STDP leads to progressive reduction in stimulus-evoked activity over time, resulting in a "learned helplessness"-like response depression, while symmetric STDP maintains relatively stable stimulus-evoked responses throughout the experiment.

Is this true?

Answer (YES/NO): NO